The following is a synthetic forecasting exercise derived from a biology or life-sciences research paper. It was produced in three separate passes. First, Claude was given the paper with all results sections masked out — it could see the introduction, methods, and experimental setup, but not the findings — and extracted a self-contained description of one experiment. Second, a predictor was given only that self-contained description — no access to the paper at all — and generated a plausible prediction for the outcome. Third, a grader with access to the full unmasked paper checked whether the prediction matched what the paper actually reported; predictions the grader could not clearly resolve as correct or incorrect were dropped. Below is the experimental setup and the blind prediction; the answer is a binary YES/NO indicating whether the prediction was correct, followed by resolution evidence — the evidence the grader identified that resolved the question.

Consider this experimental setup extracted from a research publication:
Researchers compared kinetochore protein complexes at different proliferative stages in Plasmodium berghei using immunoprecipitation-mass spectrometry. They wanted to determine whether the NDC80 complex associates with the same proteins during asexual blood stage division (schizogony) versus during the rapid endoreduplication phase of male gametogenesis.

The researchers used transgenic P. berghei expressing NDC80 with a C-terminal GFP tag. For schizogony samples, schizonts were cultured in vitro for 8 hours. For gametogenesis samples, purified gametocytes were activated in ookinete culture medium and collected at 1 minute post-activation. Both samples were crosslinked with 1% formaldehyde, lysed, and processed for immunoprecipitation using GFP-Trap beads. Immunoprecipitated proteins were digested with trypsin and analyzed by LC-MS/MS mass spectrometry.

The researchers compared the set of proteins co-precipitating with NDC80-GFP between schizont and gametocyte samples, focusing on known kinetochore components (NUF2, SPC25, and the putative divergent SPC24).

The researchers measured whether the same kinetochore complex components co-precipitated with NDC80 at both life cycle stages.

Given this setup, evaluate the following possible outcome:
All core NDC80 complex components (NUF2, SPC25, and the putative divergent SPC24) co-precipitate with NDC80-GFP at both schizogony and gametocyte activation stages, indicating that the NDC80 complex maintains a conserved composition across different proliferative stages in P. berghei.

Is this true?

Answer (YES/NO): YES